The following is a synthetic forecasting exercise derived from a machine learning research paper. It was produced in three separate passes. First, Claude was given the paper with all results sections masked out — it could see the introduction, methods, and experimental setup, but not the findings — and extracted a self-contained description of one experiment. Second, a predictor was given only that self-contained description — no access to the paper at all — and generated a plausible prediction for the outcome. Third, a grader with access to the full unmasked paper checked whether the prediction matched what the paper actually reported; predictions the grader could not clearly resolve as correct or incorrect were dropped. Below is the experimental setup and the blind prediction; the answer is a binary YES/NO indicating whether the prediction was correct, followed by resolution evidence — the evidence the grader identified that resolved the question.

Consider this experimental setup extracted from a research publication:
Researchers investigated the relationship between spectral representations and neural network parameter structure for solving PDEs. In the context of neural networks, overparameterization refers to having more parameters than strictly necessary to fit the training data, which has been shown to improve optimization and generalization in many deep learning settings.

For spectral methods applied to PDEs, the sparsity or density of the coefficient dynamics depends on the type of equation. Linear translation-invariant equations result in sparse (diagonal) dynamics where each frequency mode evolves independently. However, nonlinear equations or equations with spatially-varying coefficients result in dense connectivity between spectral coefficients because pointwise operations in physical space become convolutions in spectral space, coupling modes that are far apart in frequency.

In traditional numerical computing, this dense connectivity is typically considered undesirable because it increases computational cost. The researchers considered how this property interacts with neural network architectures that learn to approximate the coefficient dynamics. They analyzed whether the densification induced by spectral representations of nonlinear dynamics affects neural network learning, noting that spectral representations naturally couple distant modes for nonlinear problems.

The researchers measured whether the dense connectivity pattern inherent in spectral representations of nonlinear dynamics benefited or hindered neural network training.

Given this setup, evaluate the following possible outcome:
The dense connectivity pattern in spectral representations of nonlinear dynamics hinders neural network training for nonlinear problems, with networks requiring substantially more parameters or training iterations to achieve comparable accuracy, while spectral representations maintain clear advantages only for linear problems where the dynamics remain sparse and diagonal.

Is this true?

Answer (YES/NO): NO